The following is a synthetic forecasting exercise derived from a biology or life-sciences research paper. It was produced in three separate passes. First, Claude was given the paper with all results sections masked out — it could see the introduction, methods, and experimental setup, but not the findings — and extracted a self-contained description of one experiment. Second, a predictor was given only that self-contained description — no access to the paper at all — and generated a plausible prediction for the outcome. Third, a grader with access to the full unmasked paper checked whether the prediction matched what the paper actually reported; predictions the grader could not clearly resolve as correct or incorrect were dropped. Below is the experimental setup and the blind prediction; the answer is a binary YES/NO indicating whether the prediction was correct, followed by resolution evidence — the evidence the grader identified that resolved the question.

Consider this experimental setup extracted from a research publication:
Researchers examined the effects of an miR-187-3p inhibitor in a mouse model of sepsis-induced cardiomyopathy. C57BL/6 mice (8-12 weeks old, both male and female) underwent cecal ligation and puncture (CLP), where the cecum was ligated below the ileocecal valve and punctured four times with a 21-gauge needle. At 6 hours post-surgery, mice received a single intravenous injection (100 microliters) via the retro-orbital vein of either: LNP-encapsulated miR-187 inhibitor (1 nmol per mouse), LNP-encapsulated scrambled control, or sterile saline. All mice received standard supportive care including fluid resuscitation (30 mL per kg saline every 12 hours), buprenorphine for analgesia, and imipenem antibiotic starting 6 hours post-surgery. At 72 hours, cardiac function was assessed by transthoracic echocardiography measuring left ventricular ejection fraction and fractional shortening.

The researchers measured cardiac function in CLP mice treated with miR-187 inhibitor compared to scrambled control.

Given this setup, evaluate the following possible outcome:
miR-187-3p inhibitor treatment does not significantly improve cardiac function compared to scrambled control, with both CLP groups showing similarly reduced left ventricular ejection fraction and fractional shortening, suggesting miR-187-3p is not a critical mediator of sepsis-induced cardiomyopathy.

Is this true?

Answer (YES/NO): NO